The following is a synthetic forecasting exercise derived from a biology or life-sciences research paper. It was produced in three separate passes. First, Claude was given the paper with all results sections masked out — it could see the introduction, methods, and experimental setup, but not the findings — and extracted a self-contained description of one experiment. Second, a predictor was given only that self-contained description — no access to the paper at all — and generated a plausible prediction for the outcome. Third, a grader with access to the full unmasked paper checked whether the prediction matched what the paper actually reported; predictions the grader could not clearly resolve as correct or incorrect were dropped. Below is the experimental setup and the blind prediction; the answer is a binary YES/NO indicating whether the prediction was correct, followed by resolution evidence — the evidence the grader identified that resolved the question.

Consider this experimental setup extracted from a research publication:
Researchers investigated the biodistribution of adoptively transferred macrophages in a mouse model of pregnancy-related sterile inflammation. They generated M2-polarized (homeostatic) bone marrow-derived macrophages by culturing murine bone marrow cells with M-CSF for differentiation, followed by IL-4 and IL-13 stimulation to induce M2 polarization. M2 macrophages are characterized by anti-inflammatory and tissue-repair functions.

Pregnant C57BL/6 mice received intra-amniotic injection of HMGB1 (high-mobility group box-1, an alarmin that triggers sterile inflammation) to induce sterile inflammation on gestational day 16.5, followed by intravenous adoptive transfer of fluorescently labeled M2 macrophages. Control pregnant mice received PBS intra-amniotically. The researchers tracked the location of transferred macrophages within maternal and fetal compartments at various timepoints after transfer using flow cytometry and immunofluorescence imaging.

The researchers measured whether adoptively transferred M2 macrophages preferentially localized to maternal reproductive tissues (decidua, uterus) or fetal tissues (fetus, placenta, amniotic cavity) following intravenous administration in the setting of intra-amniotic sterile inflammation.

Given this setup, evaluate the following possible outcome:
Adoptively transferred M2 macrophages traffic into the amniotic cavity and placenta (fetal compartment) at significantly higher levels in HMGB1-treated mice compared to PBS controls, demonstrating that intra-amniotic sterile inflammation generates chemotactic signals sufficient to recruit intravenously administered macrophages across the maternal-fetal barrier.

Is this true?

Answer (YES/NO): NO